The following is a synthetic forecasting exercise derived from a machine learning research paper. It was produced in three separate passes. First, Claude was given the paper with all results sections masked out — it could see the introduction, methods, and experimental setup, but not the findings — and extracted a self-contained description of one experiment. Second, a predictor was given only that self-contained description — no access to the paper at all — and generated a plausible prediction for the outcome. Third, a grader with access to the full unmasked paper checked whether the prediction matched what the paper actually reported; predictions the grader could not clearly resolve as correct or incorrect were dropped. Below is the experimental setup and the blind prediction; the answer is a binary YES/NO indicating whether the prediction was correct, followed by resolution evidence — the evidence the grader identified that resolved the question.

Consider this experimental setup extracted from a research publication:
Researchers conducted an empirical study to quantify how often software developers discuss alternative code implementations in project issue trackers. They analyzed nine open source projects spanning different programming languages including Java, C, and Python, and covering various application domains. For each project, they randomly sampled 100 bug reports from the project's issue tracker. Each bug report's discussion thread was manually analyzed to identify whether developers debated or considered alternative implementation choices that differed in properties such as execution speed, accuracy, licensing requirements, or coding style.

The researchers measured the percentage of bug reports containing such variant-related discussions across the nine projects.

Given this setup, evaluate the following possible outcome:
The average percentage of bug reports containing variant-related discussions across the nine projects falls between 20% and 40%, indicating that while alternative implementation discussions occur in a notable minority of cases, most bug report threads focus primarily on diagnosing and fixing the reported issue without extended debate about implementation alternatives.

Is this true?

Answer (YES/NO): YES